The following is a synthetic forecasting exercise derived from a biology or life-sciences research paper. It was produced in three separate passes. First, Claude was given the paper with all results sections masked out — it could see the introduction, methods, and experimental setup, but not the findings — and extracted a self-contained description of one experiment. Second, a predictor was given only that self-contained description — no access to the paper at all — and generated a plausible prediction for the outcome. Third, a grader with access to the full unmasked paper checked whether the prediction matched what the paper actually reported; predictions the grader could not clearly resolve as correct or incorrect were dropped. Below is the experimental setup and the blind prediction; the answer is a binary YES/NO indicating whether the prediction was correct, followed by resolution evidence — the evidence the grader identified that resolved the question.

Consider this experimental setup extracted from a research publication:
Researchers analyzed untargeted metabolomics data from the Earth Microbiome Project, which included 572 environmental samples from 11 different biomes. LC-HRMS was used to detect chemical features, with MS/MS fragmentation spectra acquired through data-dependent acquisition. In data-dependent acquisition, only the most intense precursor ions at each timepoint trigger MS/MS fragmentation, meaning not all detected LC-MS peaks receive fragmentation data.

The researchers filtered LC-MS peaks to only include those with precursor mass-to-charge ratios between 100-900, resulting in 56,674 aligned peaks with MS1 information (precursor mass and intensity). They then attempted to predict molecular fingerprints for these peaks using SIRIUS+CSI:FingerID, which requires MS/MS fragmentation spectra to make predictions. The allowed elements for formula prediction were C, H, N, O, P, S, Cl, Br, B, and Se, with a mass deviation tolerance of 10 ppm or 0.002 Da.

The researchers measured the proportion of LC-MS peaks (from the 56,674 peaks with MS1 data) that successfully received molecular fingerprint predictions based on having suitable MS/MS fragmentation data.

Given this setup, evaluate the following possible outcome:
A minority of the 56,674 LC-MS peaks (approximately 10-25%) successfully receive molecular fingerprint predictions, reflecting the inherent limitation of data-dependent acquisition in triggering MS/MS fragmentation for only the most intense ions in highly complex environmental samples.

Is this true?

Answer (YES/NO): NO